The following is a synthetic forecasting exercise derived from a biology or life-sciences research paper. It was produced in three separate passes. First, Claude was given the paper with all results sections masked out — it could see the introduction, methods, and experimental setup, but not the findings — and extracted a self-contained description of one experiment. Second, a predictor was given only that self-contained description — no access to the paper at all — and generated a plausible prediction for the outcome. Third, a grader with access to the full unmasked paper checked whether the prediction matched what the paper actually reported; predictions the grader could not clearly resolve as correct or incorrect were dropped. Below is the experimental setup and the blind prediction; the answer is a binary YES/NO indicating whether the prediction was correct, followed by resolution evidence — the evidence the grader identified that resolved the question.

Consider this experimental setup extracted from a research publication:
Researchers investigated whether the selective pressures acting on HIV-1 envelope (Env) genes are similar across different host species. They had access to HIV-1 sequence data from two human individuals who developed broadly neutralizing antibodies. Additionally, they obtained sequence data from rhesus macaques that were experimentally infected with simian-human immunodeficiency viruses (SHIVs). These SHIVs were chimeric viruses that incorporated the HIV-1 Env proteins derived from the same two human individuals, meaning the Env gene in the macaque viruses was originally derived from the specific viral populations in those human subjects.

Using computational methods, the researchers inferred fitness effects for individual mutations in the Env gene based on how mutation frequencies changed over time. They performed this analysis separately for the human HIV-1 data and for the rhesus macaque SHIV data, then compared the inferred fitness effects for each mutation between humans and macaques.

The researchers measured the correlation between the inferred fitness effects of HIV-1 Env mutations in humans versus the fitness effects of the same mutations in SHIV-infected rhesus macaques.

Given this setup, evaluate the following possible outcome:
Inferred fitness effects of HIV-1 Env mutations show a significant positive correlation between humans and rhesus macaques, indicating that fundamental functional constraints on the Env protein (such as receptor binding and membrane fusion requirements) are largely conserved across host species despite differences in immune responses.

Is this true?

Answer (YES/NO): YES